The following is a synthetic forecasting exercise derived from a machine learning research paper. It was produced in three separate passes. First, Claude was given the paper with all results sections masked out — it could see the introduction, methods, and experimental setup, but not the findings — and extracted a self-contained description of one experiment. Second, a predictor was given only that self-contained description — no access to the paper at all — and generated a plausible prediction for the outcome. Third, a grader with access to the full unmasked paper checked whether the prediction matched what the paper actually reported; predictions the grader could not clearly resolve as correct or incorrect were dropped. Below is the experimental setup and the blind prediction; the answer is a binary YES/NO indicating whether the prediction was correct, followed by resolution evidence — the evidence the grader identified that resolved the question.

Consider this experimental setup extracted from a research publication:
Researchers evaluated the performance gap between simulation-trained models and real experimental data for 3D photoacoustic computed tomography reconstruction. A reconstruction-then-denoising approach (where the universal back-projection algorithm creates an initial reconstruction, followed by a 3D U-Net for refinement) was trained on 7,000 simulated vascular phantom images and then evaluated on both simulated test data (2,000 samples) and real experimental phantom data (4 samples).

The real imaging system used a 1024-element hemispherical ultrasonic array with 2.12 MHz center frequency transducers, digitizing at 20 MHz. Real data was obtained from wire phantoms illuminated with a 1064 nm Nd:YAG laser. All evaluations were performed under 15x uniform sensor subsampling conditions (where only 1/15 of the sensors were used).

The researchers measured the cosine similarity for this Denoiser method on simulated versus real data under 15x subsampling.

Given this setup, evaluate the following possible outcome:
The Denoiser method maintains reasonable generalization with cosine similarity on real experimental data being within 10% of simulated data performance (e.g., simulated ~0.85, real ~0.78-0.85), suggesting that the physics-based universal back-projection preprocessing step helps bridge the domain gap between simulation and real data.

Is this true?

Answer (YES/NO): NO